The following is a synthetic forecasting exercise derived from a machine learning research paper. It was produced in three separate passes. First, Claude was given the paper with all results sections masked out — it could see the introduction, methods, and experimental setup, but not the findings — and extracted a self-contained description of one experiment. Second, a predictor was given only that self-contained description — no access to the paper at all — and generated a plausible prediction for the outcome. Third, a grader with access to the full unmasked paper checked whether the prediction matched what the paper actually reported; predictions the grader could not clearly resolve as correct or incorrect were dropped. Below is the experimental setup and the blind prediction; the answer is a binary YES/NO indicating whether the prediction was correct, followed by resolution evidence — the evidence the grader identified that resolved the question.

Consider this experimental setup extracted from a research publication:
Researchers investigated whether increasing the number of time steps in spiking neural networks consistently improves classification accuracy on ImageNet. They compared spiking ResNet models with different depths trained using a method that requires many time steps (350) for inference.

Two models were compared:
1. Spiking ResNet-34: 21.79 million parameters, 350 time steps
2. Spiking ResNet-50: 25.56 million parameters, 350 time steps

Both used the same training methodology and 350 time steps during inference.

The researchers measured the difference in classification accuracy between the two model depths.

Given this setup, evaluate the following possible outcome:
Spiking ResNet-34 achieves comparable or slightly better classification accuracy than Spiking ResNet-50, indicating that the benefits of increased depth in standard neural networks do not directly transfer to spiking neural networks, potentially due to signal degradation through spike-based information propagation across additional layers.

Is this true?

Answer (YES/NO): NO